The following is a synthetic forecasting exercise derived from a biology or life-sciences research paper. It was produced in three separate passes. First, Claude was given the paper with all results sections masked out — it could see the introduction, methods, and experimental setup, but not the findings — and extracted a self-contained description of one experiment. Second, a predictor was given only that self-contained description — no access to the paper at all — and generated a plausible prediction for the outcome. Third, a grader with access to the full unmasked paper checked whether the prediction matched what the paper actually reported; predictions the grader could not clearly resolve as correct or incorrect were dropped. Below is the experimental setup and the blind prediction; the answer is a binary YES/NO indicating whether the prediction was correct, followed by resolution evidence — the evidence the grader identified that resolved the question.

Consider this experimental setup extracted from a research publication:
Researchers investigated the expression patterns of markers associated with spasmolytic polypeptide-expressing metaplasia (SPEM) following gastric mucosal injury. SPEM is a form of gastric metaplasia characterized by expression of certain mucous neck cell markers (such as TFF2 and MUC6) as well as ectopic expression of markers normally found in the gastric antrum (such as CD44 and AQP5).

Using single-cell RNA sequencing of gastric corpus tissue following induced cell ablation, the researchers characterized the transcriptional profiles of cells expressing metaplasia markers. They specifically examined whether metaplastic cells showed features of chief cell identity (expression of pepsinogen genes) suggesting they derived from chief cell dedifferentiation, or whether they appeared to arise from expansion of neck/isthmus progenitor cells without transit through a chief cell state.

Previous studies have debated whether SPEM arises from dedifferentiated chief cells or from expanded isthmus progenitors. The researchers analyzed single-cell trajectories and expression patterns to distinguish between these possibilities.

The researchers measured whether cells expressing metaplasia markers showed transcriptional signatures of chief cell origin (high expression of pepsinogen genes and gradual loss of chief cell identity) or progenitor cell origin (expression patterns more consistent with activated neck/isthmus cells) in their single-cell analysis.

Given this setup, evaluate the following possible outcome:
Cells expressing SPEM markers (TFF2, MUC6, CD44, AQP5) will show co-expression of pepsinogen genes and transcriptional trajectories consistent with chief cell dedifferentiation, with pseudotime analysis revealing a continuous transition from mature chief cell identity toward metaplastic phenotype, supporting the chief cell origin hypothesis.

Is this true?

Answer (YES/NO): NO